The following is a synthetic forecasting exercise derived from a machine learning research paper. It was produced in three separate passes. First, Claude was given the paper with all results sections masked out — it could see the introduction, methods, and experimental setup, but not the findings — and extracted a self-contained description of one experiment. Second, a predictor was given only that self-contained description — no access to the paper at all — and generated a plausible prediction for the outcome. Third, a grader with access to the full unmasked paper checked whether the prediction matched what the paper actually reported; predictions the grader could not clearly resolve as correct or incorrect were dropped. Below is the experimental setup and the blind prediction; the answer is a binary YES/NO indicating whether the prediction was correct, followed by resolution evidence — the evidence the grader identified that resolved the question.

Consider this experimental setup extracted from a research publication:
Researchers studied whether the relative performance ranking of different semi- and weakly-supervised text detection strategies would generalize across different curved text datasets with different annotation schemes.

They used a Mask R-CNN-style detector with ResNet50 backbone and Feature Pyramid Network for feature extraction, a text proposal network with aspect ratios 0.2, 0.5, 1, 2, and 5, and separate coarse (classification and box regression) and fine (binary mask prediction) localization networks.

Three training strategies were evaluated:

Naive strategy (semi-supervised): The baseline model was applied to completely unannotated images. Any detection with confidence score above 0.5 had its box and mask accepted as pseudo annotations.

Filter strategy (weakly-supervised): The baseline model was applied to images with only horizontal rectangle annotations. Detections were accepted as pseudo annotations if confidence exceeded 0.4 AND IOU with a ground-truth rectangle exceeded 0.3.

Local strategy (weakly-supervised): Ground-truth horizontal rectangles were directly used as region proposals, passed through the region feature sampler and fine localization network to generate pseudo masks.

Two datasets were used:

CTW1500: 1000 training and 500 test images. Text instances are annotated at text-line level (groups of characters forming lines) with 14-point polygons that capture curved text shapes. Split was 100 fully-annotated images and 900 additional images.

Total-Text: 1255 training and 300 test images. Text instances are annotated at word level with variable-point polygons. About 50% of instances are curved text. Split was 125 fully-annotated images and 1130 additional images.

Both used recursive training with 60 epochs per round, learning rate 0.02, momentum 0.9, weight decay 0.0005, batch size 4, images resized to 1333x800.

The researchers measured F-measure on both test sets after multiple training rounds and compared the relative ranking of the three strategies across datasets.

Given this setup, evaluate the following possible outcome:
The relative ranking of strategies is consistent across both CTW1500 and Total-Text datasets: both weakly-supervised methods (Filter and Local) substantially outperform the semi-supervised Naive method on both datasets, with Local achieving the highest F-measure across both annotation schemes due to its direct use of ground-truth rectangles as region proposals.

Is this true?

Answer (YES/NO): YES